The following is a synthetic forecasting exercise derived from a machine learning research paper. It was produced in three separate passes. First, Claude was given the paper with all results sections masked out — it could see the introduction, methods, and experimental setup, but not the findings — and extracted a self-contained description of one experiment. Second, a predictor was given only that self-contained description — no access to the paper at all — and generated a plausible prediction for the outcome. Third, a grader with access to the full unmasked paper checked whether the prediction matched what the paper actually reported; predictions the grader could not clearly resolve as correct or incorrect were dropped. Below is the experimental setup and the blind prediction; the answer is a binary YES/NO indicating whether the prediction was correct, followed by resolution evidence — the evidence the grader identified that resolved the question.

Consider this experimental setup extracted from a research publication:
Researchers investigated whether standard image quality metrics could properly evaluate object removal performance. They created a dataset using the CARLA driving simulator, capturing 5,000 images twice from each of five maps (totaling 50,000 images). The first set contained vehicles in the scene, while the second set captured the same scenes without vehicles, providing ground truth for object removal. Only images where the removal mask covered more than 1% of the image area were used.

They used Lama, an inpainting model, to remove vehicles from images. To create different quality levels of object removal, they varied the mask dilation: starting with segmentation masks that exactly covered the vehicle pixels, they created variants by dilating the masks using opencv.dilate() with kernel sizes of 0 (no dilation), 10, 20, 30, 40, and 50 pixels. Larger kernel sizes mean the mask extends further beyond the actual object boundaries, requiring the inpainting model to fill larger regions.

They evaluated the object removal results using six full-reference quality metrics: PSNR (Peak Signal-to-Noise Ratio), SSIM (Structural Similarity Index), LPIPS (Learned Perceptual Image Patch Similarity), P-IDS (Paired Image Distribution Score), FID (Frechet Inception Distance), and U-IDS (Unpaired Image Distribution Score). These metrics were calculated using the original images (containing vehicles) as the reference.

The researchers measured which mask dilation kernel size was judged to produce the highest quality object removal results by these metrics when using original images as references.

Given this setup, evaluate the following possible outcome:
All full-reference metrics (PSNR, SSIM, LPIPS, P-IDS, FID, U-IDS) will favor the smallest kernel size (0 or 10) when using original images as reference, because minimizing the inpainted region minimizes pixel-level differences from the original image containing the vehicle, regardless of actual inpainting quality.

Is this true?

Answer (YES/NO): YES